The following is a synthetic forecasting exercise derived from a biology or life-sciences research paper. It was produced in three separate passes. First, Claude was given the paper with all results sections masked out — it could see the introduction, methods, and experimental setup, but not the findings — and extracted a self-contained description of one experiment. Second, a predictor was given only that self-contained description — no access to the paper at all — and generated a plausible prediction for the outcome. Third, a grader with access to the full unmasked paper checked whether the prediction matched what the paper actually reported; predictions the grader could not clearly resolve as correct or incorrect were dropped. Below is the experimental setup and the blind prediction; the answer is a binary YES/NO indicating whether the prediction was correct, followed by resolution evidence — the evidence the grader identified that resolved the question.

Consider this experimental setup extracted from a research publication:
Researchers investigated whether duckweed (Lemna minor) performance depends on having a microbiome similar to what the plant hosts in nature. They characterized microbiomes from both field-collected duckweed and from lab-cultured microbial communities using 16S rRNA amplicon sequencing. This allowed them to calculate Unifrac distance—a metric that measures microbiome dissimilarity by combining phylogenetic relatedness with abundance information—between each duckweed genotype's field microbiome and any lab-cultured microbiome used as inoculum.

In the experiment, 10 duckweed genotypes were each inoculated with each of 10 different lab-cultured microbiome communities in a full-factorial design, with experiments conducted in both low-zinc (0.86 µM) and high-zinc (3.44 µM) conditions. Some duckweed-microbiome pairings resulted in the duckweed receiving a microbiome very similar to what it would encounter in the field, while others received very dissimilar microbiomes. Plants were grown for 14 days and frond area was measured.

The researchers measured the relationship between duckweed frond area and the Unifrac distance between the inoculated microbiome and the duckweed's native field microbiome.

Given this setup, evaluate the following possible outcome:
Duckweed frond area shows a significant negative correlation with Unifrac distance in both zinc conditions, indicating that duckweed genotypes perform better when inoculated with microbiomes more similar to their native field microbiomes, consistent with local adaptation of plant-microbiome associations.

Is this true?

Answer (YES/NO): YES